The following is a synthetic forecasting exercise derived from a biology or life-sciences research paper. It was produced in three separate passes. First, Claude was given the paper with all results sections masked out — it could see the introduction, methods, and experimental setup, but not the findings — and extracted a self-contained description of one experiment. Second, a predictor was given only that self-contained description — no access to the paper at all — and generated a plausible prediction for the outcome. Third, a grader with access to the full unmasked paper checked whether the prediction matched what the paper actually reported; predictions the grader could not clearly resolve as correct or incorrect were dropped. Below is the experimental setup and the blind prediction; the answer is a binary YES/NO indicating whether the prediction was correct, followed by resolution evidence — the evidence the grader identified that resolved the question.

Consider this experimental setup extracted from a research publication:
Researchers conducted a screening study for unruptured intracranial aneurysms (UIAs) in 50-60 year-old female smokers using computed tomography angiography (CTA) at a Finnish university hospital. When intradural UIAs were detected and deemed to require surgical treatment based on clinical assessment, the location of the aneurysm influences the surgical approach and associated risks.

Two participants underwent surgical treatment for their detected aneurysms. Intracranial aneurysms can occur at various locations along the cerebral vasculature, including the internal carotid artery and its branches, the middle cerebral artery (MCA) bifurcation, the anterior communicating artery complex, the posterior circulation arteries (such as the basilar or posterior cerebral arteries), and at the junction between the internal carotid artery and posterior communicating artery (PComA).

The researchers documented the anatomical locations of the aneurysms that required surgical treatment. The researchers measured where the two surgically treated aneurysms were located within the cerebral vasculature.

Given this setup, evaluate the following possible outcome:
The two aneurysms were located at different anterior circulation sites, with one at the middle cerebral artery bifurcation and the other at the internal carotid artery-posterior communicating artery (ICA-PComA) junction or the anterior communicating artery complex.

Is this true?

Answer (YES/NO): YES